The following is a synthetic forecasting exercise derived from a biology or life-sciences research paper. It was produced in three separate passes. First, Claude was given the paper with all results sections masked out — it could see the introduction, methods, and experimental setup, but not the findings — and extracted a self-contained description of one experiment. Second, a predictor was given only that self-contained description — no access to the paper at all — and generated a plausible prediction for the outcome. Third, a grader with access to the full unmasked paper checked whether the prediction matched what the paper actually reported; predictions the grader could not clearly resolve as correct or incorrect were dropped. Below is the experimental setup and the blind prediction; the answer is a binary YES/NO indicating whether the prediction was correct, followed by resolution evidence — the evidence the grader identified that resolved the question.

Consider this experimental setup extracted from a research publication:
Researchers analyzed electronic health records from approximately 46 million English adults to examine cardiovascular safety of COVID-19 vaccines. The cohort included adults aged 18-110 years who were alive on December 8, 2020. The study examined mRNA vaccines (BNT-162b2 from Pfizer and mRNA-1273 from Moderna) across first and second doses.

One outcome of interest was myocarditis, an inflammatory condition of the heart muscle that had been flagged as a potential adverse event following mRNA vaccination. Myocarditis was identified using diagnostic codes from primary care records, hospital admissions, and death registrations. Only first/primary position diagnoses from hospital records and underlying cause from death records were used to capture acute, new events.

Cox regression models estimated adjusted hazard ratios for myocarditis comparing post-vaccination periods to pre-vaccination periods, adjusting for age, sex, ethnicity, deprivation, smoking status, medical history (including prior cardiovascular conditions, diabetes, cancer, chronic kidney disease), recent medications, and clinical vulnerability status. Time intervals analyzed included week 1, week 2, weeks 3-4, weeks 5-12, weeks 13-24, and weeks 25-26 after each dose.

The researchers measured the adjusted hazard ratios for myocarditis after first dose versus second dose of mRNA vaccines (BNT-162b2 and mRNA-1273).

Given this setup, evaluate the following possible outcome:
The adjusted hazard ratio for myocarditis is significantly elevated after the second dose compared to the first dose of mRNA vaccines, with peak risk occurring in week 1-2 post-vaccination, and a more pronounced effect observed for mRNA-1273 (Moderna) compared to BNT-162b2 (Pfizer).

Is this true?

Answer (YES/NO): NO